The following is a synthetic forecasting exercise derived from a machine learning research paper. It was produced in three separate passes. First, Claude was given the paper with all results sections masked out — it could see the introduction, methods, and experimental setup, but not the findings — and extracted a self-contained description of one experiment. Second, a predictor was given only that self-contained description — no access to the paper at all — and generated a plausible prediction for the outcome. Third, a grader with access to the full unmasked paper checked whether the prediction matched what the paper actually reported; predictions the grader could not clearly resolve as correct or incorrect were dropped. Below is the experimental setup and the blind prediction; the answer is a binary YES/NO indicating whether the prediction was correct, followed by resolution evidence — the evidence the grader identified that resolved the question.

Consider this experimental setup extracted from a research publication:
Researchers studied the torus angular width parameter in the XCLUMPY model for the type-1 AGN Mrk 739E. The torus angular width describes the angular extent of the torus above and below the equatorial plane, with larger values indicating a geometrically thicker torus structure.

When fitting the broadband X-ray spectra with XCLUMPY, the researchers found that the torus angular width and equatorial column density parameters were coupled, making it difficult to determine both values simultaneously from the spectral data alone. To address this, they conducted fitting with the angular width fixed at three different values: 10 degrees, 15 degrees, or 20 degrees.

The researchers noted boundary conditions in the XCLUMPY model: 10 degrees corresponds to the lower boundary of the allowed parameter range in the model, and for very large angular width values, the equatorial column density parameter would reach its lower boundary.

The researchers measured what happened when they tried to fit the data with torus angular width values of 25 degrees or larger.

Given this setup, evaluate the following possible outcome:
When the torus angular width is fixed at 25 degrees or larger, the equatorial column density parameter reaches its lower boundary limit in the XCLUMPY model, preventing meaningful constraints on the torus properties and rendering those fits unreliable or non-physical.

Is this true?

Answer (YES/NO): YES